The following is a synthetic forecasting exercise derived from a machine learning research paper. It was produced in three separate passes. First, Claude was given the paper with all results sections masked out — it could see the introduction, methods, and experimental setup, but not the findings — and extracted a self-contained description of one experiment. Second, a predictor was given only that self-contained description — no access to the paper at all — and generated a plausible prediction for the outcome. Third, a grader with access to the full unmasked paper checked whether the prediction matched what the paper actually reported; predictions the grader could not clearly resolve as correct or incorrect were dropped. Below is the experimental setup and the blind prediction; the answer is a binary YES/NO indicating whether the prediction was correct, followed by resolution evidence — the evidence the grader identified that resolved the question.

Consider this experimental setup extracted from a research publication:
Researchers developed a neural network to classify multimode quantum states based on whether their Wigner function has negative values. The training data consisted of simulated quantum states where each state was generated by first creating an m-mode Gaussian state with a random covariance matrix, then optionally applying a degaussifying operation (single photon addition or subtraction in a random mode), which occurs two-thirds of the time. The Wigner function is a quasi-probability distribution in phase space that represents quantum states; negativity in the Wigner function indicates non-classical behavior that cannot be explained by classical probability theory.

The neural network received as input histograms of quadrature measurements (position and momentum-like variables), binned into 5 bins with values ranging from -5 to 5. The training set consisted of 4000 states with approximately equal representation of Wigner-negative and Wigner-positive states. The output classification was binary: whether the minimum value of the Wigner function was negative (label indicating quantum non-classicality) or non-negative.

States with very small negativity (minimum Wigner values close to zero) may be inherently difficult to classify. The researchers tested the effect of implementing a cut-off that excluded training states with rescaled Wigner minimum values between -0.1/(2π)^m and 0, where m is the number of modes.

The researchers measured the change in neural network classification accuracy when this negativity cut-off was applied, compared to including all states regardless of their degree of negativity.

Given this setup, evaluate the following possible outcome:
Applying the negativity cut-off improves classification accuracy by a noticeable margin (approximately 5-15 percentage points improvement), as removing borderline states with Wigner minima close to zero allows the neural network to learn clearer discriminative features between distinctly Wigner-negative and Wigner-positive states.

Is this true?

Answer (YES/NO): NO